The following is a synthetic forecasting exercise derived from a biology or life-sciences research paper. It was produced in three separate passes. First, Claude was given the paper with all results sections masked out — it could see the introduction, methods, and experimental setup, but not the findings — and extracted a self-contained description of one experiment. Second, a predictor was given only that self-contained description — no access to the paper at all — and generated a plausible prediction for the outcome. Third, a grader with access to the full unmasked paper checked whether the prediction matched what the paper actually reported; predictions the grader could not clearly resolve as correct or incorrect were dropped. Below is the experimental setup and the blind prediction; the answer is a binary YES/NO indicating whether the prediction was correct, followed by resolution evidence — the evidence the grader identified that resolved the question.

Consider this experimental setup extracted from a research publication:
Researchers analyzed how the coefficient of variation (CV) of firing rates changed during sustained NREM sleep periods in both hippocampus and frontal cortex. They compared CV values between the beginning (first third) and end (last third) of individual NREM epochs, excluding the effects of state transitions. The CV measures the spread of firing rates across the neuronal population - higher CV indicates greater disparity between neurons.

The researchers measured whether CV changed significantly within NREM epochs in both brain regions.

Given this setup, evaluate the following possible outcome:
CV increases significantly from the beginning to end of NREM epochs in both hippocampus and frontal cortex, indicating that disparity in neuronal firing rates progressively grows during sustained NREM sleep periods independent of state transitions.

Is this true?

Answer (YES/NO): NO